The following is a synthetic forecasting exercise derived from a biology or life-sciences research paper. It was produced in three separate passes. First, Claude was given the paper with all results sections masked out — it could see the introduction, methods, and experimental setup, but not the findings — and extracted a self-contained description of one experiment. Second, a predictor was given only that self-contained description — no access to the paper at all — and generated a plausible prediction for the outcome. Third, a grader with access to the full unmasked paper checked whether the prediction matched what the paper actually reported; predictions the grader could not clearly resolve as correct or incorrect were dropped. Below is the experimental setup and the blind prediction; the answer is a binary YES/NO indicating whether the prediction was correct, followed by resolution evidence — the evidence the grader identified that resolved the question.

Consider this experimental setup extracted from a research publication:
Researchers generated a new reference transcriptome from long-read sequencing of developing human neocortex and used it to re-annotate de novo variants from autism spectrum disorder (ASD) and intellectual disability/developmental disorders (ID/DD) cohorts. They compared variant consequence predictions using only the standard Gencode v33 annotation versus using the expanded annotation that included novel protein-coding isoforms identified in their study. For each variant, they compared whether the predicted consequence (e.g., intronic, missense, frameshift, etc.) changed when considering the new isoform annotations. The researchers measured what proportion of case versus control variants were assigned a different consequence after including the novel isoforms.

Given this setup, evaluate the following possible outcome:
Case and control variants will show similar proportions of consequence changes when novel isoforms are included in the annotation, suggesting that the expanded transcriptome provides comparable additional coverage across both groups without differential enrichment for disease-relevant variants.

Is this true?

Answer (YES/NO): YES